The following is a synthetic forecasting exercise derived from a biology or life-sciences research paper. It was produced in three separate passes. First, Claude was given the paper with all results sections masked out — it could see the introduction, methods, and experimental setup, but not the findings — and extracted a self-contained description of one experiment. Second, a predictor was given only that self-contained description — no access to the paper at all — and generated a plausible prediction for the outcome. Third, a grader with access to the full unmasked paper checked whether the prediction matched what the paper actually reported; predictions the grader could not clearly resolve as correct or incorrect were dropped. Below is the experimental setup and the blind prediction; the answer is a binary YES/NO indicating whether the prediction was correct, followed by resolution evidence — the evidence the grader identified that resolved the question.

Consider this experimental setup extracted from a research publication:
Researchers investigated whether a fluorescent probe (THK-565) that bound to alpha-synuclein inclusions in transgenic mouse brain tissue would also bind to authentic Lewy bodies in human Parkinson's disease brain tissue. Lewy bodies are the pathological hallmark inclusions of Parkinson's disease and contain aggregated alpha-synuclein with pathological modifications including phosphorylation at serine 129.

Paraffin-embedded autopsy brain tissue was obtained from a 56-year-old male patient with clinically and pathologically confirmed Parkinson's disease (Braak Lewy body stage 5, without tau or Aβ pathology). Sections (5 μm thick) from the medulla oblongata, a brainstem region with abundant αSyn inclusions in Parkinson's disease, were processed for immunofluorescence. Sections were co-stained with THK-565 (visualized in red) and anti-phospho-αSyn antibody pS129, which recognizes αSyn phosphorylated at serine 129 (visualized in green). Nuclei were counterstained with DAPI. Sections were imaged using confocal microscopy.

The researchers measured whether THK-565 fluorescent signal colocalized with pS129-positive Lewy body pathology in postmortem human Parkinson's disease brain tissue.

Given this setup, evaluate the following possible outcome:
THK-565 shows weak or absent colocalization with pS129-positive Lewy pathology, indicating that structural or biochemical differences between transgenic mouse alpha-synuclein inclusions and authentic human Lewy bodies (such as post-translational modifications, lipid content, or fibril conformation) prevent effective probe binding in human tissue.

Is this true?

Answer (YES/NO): NO